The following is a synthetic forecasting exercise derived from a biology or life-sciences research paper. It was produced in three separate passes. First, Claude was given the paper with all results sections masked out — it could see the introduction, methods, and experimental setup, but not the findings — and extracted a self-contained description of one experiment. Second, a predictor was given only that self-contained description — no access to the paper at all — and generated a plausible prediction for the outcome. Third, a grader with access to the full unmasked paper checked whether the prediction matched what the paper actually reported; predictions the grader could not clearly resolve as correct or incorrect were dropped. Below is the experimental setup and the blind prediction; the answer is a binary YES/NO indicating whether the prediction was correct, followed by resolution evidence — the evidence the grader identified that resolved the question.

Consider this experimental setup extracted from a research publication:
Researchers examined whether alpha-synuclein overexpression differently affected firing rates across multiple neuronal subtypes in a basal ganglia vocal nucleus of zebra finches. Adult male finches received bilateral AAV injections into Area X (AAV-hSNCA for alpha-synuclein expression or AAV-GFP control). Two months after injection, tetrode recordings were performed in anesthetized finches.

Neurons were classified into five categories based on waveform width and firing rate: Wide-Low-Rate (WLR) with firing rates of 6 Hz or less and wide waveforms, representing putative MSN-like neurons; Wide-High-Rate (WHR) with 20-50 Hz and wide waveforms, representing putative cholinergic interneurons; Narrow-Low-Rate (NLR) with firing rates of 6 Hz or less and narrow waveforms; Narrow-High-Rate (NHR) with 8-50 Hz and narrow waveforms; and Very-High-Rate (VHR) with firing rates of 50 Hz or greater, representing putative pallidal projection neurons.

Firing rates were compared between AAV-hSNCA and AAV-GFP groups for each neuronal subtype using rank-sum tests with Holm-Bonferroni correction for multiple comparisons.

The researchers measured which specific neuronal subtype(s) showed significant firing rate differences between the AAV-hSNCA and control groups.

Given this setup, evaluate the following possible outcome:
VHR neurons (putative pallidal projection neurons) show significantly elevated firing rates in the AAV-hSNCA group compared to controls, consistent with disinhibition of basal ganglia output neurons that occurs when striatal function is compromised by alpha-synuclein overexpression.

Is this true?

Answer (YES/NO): NO